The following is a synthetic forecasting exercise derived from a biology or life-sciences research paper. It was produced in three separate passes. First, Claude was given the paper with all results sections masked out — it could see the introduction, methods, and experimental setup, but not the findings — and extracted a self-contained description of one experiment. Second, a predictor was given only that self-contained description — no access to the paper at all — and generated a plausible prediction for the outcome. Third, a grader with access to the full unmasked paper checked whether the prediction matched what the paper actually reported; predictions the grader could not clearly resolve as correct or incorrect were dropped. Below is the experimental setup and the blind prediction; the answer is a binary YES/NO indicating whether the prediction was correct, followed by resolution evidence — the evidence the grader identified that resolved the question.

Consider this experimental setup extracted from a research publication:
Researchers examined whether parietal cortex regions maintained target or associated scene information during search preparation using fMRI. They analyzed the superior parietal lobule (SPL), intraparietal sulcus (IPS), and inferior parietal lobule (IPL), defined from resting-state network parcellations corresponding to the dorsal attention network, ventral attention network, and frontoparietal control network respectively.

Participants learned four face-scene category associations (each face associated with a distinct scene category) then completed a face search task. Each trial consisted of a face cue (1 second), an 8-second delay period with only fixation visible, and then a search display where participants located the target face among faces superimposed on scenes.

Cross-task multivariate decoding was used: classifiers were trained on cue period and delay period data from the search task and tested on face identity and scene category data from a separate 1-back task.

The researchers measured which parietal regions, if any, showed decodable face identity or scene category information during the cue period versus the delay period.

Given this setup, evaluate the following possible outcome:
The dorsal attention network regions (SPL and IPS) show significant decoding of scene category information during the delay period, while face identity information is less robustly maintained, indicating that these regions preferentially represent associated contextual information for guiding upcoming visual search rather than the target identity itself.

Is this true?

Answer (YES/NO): NO